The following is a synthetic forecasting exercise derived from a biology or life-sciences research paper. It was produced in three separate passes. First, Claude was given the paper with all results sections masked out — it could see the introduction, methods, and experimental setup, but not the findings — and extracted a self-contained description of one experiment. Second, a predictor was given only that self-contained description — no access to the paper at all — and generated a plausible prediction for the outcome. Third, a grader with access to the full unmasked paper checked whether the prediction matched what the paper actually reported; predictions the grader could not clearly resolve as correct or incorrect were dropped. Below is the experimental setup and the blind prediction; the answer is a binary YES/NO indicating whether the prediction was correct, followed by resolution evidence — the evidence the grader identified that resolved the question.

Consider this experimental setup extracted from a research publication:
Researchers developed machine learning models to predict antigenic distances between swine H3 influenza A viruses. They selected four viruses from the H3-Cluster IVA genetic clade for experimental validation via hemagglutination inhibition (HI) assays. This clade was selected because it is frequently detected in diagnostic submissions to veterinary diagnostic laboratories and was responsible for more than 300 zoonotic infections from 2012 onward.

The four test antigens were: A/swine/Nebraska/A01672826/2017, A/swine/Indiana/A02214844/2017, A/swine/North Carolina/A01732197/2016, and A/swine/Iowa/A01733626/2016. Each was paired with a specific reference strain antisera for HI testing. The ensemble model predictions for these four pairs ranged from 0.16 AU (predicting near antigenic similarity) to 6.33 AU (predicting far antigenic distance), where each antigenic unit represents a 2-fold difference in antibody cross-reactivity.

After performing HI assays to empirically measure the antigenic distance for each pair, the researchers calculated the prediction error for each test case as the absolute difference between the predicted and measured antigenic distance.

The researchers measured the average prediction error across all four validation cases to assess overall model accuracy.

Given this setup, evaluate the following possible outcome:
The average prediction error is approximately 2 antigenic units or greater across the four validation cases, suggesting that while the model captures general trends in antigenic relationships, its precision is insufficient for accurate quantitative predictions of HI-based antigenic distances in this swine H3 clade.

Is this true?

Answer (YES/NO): NO